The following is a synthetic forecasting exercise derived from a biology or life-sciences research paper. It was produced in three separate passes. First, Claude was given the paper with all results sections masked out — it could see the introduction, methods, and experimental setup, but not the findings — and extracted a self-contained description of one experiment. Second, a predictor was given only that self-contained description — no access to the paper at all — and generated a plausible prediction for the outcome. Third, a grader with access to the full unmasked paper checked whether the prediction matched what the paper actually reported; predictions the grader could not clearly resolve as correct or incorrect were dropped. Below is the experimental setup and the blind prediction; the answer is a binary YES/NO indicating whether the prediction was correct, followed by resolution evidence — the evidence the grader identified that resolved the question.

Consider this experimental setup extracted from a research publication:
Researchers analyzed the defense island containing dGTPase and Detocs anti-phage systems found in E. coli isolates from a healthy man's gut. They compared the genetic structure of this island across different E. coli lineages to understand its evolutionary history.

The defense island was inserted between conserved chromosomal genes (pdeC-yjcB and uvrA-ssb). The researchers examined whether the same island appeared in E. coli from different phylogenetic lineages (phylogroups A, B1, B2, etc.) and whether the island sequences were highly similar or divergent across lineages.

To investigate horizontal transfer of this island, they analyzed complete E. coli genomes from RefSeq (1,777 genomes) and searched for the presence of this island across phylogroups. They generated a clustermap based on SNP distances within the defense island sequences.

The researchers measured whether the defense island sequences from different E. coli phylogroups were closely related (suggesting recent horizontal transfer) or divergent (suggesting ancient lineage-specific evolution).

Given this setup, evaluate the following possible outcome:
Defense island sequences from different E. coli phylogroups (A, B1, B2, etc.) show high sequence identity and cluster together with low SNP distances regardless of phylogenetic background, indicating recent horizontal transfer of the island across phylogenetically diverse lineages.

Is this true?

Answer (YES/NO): NO